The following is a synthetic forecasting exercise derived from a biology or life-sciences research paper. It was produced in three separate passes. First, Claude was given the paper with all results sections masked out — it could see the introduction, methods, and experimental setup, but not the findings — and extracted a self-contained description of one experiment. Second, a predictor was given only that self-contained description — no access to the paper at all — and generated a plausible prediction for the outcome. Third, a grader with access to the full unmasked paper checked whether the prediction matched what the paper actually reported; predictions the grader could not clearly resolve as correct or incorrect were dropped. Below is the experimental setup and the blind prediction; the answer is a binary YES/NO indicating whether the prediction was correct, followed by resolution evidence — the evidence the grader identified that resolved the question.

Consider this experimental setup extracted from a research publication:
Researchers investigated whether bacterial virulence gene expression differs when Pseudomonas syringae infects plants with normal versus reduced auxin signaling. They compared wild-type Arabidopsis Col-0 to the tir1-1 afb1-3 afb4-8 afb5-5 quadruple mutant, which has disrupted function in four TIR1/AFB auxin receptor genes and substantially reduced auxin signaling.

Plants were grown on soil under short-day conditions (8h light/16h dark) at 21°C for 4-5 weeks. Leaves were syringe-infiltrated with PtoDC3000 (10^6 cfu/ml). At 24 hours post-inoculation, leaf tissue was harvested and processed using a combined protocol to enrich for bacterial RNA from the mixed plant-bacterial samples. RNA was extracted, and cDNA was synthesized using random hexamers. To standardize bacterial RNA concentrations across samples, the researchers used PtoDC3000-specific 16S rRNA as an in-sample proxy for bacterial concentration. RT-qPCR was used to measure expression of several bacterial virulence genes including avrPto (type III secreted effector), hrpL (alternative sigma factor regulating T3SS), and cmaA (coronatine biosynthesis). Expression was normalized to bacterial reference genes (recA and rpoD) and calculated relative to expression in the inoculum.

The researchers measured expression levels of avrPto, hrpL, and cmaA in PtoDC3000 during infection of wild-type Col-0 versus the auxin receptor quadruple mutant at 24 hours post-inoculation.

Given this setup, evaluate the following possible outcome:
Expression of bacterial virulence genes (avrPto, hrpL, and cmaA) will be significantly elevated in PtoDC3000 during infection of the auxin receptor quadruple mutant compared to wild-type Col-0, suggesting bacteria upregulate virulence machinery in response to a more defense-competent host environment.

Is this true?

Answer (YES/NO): NO